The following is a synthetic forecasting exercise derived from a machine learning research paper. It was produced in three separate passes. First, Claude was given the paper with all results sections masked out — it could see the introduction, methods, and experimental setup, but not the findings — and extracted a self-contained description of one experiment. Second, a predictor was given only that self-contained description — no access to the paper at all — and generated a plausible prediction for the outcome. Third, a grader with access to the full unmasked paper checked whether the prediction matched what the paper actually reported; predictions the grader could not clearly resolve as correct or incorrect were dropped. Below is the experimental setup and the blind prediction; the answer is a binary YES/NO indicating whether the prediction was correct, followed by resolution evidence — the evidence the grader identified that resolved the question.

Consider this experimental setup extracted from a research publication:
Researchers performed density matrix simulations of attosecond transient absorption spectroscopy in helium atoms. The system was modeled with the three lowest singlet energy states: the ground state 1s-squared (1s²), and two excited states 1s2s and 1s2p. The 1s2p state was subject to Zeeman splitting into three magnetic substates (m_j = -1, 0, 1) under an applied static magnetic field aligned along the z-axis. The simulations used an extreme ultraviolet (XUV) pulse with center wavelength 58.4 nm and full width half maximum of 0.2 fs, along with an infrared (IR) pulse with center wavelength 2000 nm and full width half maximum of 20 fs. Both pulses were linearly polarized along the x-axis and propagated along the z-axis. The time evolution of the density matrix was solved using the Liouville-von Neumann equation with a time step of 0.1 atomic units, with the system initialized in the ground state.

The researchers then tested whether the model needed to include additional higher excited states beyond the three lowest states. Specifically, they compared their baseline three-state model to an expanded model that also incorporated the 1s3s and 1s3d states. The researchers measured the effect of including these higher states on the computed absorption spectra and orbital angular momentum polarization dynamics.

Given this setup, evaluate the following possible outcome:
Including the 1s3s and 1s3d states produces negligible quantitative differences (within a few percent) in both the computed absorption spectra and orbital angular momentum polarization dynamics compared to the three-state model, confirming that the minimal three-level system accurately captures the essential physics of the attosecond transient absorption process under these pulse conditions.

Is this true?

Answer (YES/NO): YES